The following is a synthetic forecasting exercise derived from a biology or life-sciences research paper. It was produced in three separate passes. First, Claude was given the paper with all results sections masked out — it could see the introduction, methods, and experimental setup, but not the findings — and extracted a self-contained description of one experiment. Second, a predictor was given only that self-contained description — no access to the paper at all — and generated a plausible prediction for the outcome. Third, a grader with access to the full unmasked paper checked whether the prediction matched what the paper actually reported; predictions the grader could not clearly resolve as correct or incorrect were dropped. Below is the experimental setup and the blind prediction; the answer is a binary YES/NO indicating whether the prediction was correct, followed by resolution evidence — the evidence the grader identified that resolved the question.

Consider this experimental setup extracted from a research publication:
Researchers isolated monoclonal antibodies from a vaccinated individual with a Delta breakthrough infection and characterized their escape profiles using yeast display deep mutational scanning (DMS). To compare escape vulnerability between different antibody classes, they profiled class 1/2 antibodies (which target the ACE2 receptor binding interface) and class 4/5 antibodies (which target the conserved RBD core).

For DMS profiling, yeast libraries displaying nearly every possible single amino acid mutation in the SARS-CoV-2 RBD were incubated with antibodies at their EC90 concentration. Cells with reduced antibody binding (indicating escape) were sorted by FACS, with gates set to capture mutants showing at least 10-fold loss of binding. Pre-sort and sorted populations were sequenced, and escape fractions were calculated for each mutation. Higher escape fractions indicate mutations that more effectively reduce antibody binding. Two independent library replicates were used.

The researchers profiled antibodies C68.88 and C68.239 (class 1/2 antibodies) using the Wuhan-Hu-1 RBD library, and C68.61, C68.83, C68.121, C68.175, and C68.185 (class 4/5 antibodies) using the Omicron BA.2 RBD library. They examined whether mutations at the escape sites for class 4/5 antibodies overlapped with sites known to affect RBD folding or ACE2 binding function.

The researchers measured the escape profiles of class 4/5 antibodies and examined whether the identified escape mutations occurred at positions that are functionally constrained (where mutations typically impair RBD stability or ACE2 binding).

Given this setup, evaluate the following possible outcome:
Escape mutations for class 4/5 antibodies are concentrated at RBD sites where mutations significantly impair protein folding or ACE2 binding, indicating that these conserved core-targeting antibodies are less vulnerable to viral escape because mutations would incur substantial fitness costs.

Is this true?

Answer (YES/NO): NO